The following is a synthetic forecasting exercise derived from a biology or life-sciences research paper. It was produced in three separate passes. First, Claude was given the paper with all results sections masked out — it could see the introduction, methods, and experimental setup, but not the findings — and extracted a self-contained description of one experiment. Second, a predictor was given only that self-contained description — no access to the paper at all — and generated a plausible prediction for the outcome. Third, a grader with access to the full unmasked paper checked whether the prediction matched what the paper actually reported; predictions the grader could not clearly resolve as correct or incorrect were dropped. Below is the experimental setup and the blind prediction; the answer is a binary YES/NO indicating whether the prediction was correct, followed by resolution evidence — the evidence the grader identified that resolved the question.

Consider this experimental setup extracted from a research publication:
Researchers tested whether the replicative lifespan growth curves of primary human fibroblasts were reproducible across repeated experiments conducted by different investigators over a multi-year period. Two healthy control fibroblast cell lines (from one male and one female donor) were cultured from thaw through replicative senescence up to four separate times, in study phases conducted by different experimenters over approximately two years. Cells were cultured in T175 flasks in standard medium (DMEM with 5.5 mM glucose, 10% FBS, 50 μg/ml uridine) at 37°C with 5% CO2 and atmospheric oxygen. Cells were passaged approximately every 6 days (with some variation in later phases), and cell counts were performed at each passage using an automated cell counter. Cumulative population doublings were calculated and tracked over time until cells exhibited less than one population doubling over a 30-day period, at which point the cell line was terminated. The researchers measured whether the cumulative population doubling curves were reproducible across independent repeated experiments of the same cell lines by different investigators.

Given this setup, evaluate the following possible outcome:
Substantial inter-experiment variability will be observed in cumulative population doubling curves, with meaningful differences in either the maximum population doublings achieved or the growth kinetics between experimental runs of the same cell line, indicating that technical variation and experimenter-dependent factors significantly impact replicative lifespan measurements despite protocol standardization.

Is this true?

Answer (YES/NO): NO